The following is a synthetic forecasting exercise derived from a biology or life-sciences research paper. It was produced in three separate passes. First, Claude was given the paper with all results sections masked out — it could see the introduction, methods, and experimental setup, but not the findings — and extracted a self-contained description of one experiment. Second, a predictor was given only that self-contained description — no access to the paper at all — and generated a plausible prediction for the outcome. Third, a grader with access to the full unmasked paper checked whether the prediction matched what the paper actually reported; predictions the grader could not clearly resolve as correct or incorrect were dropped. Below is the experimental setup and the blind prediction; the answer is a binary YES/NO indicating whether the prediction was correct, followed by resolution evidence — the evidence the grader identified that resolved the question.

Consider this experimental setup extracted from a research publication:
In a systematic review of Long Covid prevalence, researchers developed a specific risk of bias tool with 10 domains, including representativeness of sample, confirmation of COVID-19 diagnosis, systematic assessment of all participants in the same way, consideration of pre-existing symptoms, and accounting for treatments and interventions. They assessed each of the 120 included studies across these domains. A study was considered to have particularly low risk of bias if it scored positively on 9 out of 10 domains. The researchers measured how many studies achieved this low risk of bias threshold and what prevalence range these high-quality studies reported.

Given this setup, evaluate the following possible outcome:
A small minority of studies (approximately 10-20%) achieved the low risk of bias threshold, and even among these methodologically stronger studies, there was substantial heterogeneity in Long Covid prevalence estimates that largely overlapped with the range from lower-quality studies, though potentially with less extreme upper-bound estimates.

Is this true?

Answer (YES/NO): NO